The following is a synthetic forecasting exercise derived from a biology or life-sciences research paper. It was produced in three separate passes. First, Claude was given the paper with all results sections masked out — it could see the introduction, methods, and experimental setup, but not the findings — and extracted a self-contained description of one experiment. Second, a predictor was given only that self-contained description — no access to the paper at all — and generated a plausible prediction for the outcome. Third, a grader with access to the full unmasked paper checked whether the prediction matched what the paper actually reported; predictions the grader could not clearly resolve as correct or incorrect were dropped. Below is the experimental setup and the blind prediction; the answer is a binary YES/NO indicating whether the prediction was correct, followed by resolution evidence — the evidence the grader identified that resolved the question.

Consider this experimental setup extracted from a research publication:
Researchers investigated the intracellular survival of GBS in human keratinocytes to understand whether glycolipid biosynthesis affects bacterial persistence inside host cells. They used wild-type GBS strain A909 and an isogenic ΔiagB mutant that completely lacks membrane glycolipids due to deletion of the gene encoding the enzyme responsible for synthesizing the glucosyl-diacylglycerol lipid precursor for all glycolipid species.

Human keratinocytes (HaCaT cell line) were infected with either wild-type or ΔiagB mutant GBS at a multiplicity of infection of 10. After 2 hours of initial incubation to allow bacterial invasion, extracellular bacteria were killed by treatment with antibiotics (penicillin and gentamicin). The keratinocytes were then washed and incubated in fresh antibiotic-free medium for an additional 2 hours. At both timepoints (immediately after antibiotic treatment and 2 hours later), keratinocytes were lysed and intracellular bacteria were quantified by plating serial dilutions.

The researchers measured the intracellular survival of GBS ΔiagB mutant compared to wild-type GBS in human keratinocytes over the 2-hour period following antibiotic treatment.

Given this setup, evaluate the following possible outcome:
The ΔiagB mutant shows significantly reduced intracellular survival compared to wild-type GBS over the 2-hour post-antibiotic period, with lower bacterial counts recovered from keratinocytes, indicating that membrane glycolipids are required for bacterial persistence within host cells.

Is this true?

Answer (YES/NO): YES